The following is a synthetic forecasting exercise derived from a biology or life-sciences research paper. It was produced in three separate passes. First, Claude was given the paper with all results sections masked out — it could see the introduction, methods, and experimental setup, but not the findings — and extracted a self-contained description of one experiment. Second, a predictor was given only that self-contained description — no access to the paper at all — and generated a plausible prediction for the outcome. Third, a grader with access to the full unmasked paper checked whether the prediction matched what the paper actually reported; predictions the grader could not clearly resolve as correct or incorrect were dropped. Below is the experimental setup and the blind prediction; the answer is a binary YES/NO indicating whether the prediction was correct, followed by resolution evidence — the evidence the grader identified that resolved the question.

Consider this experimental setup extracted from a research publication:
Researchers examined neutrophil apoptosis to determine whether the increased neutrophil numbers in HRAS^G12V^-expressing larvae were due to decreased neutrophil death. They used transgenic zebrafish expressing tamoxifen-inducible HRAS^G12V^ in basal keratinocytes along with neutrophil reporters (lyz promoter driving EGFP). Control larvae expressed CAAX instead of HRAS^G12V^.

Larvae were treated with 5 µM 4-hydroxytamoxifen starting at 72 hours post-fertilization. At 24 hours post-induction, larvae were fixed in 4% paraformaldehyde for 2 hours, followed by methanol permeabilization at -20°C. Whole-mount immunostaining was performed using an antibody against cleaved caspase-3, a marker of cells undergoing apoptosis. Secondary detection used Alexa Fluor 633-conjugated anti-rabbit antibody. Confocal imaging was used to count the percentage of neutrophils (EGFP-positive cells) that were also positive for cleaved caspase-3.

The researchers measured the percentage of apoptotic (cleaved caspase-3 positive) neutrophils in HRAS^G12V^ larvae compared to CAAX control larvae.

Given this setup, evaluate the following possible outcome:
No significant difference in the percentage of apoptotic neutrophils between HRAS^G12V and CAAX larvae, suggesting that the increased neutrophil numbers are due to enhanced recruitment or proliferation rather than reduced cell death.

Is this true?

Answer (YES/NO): NO